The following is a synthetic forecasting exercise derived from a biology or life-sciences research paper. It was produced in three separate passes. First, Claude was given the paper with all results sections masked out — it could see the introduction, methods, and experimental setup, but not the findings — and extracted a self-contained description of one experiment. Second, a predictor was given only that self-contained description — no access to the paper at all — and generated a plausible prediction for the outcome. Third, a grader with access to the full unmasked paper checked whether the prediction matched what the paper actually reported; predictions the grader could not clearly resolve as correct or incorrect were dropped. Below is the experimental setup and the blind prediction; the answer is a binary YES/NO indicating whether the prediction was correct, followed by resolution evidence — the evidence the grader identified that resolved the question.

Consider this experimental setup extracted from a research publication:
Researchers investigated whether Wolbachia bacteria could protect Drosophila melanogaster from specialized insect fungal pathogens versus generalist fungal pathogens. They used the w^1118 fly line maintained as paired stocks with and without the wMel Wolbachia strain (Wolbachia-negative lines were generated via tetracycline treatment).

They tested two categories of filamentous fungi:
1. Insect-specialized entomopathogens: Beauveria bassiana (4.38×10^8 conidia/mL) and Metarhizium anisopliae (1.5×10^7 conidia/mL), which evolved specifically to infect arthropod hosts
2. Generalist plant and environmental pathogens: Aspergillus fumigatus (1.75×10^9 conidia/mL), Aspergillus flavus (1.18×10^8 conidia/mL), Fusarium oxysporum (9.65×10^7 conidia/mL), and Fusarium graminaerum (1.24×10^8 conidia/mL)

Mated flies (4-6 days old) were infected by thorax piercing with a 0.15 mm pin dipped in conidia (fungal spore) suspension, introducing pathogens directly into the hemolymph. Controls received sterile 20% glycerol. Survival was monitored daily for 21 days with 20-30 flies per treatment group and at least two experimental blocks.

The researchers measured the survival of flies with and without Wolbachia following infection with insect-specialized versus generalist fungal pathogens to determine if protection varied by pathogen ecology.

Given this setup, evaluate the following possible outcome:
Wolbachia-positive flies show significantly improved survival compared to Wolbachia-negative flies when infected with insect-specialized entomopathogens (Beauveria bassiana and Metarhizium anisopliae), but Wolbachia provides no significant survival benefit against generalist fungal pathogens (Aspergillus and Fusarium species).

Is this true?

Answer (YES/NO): NO